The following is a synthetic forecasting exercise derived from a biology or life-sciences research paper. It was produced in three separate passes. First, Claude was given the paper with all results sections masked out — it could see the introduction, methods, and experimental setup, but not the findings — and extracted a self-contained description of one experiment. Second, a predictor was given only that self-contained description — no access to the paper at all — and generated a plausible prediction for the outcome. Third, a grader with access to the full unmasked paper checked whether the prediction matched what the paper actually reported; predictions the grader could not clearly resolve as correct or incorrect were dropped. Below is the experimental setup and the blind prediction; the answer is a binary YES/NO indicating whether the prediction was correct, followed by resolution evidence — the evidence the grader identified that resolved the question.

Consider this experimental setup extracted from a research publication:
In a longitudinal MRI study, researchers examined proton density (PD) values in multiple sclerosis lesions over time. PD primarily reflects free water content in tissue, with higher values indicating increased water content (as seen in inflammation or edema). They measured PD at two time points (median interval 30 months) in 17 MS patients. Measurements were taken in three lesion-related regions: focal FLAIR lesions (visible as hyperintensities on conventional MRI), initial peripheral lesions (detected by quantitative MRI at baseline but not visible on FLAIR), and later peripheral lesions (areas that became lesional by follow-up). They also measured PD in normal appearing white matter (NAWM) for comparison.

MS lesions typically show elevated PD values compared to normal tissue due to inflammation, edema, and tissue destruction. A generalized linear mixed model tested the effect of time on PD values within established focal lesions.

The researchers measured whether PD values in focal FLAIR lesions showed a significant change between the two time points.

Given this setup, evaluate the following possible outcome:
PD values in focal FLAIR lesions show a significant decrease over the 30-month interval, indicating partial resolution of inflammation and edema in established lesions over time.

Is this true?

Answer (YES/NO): NO